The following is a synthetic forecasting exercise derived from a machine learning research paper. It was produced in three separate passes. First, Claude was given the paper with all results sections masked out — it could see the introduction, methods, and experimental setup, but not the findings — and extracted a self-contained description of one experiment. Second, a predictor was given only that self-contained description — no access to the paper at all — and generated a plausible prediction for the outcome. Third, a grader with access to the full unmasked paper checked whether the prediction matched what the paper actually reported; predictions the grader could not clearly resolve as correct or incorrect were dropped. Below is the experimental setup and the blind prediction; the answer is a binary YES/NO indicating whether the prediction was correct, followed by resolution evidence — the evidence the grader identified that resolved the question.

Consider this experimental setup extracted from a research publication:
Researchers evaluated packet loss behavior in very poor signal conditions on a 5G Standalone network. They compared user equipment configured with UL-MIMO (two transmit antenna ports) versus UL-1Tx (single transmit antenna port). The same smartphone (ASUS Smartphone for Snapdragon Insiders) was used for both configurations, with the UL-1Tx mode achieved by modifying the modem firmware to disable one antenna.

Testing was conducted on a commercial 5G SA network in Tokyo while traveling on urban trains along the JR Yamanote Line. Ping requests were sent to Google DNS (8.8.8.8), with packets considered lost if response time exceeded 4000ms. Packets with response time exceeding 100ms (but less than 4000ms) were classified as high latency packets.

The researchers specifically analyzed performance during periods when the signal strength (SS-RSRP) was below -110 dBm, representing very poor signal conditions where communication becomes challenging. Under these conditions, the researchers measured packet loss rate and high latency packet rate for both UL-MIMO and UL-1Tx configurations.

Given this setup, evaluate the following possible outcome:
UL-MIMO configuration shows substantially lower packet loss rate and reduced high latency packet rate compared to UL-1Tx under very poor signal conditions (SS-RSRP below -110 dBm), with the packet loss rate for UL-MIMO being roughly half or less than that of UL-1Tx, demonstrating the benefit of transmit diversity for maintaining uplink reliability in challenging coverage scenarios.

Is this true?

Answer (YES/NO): NO